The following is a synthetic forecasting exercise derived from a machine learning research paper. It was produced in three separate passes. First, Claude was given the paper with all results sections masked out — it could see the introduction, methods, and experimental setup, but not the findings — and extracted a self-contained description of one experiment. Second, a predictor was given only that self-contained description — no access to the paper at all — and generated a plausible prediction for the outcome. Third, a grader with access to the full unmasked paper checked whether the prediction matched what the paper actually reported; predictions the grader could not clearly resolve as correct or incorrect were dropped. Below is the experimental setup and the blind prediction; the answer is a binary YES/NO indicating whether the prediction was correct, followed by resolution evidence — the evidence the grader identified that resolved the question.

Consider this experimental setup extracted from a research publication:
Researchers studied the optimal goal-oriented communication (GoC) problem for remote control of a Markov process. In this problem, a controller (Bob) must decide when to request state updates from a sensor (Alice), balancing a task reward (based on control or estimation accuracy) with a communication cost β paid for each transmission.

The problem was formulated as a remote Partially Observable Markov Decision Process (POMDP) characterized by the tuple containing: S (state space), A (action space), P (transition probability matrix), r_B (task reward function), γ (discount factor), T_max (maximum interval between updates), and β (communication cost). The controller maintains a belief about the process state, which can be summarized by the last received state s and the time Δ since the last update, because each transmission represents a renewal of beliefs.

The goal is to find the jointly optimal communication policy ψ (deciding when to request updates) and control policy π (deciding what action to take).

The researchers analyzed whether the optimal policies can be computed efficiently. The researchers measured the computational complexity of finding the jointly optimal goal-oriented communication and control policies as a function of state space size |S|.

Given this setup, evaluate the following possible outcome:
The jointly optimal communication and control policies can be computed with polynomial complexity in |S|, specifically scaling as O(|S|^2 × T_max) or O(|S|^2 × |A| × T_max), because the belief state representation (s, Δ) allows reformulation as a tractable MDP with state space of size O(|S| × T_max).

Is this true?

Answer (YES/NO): NO